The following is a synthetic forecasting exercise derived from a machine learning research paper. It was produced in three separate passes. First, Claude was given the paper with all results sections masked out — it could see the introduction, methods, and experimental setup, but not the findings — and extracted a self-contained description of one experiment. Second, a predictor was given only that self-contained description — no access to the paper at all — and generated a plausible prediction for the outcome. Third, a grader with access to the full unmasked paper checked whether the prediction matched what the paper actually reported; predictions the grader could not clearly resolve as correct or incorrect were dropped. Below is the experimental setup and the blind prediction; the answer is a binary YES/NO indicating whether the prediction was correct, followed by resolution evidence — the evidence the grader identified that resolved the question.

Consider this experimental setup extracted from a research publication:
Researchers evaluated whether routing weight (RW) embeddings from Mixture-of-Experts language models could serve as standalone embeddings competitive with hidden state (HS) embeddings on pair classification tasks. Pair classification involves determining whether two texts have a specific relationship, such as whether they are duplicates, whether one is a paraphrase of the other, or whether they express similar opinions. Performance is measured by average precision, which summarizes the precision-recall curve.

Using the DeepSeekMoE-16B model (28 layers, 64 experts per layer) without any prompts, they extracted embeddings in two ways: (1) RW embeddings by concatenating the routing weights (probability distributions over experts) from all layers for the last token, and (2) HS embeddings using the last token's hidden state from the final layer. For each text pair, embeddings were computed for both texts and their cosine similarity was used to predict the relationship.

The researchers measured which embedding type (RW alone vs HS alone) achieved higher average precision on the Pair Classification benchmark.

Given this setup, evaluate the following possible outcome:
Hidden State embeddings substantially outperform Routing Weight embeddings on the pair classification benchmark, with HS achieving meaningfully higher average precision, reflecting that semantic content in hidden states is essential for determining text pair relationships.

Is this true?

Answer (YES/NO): NO